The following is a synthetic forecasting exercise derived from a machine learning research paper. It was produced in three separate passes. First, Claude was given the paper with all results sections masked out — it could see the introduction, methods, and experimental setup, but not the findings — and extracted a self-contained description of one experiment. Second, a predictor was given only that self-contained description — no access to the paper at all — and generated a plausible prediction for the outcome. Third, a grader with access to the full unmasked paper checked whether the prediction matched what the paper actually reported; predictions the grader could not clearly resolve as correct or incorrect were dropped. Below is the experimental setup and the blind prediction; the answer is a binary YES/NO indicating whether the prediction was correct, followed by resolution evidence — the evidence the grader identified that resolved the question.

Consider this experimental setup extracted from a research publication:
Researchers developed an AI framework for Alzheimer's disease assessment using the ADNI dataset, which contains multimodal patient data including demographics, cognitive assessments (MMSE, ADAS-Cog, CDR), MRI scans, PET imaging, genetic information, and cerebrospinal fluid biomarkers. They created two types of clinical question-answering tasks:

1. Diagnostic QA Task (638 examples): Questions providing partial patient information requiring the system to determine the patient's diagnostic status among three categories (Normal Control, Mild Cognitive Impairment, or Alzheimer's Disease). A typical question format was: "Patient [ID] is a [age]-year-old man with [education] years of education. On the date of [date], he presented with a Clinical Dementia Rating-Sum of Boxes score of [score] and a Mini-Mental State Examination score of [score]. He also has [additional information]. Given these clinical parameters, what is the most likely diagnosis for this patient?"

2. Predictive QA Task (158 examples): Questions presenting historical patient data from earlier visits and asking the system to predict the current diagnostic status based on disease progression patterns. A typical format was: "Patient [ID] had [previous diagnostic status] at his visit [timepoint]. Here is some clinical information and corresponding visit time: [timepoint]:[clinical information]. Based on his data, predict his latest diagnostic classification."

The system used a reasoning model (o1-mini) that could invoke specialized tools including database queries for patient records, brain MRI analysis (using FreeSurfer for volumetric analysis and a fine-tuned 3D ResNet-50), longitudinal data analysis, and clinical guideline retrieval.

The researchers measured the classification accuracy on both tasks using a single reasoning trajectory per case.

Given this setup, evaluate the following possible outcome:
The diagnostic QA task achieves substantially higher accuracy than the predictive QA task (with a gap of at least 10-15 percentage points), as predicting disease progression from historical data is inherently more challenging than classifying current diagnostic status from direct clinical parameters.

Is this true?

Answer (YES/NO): YES